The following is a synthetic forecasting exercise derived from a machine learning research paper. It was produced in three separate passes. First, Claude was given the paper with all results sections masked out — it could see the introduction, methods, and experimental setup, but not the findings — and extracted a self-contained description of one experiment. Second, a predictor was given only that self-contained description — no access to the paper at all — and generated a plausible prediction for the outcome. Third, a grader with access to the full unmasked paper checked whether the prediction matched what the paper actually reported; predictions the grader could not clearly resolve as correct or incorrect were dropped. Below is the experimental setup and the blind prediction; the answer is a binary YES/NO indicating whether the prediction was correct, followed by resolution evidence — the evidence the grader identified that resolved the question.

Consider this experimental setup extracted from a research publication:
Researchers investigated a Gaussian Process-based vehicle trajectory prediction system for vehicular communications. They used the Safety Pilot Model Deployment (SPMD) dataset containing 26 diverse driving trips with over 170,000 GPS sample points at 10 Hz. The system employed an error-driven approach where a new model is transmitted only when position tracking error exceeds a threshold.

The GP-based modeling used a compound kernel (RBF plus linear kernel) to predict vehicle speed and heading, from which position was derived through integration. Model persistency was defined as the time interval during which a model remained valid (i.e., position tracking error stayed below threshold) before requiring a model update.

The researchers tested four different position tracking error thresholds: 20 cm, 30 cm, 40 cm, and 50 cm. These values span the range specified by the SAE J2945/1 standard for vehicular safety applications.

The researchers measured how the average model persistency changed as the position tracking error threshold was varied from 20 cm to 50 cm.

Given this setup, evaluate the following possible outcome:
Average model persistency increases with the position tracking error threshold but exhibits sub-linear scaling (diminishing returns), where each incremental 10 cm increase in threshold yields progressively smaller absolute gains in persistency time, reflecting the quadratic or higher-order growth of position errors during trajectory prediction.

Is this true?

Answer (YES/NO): NO